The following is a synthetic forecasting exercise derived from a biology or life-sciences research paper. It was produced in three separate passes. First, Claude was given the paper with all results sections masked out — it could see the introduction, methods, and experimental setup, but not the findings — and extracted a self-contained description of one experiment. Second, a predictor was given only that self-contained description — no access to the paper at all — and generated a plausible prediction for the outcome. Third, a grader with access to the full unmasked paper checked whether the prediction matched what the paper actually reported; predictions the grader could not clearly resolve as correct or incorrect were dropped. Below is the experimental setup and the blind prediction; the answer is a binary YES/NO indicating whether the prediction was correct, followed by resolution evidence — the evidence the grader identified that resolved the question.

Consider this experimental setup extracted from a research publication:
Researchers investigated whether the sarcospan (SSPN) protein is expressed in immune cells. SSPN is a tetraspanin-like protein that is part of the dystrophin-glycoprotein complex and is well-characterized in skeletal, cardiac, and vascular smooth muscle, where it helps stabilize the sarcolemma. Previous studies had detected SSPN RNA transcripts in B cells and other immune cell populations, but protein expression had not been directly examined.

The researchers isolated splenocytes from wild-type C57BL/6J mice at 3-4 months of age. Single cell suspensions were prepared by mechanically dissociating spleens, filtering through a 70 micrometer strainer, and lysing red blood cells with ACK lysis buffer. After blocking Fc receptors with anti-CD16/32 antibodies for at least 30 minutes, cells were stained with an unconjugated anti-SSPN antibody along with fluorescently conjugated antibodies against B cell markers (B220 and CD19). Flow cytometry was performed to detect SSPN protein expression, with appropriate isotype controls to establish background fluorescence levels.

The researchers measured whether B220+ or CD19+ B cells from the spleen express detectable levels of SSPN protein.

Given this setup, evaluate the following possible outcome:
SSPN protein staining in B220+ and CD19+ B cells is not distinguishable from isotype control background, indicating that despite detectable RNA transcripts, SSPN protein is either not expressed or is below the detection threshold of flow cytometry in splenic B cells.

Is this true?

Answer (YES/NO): NO